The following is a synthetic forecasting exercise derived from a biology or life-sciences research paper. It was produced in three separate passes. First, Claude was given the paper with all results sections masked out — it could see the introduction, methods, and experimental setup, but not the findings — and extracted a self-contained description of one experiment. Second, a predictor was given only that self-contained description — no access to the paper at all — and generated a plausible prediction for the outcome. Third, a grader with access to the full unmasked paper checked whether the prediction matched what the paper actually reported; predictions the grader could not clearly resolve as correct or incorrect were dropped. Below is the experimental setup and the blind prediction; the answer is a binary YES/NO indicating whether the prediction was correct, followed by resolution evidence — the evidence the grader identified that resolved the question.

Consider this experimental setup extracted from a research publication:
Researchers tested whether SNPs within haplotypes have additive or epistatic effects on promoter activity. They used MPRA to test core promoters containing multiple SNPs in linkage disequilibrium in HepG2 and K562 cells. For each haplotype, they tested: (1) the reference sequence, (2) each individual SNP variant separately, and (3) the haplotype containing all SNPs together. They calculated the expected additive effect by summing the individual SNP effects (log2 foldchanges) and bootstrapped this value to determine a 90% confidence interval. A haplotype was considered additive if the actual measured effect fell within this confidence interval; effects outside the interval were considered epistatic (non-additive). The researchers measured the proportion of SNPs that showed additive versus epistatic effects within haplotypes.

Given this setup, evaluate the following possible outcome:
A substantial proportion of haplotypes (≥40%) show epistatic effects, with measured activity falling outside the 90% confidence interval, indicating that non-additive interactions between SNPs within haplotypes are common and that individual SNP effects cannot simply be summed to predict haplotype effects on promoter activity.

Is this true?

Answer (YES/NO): NO